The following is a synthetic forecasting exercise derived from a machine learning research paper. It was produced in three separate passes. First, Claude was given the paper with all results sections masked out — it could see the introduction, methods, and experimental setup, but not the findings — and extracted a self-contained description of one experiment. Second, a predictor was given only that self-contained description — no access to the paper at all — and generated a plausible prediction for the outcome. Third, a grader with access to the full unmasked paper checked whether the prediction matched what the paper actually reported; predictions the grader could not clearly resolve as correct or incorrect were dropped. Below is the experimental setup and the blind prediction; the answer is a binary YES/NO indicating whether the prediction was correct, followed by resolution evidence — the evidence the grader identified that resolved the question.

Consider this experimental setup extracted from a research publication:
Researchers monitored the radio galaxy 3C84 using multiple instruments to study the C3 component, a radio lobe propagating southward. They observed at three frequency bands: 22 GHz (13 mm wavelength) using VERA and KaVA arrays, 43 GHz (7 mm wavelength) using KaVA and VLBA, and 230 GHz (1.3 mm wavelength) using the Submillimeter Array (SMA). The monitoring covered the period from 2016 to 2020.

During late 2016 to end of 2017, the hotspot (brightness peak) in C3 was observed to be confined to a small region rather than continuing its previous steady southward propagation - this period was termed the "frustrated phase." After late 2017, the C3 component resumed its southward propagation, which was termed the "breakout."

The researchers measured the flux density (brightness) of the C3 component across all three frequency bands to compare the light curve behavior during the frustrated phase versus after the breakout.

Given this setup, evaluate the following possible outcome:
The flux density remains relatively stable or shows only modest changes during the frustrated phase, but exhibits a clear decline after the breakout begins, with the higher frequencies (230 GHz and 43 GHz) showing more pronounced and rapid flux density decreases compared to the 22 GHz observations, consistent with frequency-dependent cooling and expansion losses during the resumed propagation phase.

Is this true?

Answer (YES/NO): NO